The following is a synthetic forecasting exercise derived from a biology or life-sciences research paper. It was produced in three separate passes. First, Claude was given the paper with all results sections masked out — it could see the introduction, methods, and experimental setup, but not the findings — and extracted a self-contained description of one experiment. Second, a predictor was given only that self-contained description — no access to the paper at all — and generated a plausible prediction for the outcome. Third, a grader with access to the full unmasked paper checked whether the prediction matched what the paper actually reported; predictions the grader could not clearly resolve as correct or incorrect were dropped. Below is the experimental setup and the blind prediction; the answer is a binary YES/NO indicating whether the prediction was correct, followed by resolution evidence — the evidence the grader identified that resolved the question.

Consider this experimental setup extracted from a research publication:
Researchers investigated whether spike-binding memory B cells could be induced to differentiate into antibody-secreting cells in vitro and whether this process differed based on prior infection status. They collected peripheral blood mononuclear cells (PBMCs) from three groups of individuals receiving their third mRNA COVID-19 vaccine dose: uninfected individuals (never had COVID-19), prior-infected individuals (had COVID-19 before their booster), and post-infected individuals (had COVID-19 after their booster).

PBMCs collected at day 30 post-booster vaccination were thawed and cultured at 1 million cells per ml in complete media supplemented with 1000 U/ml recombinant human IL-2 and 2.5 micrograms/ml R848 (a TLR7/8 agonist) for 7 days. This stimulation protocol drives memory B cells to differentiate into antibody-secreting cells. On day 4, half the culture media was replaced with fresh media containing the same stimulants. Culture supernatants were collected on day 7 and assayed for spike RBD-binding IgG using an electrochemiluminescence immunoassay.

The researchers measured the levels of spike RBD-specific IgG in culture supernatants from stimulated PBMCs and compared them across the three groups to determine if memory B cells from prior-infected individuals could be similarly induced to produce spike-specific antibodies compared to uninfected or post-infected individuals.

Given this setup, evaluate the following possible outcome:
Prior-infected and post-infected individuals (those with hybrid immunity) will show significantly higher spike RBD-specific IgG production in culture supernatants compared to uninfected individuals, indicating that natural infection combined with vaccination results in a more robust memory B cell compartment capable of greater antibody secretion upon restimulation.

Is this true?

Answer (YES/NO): NO